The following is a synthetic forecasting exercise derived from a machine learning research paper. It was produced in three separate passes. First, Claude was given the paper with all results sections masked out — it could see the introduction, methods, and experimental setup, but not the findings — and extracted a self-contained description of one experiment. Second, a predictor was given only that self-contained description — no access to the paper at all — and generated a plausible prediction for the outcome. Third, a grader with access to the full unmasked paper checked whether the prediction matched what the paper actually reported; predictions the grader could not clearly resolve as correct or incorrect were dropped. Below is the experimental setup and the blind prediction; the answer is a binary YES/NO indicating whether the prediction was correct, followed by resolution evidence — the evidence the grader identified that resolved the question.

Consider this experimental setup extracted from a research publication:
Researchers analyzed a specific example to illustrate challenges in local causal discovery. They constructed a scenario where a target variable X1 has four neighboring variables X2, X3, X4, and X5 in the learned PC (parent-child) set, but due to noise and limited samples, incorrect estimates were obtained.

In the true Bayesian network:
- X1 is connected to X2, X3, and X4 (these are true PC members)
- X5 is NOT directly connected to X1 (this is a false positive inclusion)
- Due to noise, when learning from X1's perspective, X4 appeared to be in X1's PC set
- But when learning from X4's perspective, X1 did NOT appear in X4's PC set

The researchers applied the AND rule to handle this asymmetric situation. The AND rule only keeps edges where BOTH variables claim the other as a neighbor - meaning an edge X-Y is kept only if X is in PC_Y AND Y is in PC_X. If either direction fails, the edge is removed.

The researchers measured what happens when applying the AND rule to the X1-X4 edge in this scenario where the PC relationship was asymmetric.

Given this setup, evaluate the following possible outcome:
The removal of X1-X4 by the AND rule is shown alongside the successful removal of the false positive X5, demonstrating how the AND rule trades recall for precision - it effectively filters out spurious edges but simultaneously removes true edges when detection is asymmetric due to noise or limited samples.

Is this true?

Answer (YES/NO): NO